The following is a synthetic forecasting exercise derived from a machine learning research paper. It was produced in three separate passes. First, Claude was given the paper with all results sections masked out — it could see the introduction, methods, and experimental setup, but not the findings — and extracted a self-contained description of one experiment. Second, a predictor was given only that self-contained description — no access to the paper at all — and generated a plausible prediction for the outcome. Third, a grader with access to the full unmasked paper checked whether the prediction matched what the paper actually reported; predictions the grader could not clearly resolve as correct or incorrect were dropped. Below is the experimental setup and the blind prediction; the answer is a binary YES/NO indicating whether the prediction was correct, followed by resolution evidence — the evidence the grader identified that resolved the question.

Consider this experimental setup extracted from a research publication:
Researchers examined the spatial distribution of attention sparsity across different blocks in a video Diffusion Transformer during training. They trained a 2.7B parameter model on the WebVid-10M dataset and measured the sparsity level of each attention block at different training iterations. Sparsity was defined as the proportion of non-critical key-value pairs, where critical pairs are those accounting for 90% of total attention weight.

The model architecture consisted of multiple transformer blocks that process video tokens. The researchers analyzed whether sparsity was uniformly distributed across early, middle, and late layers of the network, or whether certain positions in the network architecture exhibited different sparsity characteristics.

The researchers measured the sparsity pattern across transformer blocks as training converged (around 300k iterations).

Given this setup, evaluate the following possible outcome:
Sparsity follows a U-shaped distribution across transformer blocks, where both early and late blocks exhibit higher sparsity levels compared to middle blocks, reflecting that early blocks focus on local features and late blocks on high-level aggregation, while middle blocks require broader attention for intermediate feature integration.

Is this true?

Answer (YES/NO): NO